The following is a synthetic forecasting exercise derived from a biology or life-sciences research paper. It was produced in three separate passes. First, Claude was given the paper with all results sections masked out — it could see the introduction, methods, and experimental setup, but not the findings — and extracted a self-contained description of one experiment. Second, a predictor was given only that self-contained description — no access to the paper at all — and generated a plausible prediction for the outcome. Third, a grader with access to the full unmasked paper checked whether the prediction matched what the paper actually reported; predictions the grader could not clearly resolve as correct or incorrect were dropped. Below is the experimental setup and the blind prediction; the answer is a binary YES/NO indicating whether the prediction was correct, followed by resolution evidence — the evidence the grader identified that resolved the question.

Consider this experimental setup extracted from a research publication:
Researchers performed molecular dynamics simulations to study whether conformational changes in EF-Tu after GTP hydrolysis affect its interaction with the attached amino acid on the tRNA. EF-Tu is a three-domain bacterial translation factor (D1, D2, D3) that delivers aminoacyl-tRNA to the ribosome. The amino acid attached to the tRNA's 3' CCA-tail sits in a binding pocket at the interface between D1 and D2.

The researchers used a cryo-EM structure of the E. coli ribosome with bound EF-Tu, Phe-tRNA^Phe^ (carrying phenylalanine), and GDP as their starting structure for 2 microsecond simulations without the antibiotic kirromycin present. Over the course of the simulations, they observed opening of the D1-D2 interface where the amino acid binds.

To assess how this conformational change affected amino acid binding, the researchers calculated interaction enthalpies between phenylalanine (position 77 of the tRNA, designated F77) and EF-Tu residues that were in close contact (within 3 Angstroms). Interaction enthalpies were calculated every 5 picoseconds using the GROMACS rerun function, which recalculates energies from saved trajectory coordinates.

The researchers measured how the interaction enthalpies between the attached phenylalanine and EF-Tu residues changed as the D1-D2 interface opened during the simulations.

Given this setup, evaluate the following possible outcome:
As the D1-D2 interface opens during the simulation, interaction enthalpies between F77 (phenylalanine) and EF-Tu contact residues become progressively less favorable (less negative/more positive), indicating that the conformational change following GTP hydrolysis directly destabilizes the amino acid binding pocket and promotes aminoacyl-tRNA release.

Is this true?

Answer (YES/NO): YES